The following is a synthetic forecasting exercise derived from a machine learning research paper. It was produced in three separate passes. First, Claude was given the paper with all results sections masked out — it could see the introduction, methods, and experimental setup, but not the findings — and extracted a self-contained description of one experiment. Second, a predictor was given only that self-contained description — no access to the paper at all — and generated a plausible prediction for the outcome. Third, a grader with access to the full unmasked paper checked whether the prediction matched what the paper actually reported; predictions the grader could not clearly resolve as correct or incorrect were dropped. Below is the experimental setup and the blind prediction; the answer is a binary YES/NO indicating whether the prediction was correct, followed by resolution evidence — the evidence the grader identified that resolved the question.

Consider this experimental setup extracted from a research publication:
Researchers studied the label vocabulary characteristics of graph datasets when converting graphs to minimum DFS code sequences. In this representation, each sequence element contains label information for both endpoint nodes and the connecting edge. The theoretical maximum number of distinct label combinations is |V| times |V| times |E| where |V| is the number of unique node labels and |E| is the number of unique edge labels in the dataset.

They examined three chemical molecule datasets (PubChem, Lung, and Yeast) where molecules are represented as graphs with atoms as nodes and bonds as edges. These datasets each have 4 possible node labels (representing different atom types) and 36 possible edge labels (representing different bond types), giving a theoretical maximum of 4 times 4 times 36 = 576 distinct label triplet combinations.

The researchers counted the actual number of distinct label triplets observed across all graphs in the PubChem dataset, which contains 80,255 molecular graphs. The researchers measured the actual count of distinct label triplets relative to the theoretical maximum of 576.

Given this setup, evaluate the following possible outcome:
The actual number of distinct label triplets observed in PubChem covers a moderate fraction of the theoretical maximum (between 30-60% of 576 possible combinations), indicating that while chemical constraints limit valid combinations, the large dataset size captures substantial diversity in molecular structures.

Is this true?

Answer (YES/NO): NO